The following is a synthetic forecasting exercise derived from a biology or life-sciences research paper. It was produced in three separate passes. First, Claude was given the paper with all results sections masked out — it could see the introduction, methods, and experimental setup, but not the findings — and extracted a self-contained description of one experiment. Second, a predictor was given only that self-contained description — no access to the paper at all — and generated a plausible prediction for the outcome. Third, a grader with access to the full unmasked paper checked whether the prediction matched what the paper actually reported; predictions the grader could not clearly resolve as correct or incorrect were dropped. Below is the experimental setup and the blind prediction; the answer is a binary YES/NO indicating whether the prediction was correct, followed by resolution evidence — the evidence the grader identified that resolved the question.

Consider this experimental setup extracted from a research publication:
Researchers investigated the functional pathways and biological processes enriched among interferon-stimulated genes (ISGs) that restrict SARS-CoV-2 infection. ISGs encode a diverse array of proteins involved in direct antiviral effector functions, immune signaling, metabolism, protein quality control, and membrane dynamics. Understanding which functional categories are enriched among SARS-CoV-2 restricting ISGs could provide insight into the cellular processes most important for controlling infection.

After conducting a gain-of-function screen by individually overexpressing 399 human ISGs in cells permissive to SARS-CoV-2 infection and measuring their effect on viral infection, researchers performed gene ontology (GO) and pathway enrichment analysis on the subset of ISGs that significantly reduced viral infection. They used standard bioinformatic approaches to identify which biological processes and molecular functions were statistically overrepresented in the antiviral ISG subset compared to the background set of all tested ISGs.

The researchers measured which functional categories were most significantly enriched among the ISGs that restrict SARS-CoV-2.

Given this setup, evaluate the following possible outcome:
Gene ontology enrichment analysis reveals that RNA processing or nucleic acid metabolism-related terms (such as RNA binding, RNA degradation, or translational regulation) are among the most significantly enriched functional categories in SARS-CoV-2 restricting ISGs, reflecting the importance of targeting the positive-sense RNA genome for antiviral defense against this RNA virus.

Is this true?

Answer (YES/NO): YES